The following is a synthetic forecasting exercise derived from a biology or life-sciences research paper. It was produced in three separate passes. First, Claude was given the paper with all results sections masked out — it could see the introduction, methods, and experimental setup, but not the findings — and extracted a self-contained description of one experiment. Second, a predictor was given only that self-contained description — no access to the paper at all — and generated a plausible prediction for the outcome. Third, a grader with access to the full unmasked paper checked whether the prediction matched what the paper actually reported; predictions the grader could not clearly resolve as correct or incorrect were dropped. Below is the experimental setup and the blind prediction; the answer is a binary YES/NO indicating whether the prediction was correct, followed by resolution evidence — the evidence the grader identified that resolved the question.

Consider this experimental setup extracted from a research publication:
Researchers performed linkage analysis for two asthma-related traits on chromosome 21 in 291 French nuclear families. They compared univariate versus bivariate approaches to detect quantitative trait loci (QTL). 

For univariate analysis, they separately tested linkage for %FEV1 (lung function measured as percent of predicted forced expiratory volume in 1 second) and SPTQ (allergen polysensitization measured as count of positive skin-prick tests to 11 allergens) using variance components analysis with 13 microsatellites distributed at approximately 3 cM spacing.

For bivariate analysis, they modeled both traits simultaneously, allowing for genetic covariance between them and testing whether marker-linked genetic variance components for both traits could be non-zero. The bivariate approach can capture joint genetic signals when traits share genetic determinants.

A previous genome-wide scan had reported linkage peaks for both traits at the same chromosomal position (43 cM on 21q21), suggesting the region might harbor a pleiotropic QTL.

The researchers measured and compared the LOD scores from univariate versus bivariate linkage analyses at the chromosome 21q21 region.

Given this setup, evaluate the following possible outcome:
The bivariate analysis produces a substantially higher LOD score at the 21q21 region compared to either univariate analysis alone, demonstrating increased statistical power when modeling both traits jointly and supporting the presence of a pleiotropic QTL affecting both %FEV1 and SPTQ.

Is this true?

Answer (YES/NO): YES